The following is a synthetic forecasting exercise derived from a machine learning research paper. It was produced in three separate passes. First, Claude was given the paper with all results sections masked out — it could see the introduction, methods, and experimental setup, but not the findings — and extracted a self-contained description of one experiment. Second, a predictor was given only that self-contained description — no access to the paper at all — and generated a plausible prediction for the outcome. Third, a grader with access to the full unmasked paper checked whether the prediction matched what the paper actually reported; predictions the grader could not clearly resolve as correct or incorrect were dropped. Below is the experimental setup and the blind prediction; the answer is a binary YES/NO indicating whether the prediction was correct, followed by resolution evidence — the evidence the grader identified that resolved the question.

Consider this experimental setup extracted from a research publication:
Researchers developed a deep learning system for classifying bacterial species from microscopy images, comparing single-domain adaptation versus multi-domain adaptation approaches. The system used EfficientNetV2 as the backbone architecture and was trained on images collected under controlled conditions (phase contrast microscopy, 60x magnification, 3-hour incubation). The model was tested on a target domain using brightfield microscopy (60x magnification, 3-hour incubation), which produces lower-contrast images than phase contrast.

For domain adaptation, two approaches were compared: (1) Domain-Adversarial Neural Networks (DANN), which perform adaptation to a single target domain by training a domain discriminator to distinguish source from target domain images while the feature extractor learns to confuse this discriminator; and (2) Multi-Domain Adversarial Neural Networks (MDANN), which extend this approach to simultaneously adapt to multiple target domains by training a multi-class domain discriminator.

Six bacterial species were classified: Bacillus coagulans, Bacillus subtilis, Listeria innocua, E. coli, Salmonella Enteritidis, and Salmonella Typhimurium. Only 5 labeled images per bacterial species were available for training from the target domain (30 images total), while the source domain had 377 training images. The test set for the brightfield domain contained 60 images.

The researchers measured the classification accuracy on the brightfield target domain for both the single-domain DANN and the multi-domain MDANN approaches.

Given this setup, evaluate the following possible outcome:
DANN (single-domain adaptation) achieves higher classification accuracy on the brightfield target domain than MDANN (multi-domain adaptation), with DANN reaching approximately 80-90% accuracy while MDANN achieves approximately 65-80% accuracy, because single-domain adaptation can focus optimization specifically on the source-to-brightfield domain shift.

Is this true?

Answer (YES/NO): NO